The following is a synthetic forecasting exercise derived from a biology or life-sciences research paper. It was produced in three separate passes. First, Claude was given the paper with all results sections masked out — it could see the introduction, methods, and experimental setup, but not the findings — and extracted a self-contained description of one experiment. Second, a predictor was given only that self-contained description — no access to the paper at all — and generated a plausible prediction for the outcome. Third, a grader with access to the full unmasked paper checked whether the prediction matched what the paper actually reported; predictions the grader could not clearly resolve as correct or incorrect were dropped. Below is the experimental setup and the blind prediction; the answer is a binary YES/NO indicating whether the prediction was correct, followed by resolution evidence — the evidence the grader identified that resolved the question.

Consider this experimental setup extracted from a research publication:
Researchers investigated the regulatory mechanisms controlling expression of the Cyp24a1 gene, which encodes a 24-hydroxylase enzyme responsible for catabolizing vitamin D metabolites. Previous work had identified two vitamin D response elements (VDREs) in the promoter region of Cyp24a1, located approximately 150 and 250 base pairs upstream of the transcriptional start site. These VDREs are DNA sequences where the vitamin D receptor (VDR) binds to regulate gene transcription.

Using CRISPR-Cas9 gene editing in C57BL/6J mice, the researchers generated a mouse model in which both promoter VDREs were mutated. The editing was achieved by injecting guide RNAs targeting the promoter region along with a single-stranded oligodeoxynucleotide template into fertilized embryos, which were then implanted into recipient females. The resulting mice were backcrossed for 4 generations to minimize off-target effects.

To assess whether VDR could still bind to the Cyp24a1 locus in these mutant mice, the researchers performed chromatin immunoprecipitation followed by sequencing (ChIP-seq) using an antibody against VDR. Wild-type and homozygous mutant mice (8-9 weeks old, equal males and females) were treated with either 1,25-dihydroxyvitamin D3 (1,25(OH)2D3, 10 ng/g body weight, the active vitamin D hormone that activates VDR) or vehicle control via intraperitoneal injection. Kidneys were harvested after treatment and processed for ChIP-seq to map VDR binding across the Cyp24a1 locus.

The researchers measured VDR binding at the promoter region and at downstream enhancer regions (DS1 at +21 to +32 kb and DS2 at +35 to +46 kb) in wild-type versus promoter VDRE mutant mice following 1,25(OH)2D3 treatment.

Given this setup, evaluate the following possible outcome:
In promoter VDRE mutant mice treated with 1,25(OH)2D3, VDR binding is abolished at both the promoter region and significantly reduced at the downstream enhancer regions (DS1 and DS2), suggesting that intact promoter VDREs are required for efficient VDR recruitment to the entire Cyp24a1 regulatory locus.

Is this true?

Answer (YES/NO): NO